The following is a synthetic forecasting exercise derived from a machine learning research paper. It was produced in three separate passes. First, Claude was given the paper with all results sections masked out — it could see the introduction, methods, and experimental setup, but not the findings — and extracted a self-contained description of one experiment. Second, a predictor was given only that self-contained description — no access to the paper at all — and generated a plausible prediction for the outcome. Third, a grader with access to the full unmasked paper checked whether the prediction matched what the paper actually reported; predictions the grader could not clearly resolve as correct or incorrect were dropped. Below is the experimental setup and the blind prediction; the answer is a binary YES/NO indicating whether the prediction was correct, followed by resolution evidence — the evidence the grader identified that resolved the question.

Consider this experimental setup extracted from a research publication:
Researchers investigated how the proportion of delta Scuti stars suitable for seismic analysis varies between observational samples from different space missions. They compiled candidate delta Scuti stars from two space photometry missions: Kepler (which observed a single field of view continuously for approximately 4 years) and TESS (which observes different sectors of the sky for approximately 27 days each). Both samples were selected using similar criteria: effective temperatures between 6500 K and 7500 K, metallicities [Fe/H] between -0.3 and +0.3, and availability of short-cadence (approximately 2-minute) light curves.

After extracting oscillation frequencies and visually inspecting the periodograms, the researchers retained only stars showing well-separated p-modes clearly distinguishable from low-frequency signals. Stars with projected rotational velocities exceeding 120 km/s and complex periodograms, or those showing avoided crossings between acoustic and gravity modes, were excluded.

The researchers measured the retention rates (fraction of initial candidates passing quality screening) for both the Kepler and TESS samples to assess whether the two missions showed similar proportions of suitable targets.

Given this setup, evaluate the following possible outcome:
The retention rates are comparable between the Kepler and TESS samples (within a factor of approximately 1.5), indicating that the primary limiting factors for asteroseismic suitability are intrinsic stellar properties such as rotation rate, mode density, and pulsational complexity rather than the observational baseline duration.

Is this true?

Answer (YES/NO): YES